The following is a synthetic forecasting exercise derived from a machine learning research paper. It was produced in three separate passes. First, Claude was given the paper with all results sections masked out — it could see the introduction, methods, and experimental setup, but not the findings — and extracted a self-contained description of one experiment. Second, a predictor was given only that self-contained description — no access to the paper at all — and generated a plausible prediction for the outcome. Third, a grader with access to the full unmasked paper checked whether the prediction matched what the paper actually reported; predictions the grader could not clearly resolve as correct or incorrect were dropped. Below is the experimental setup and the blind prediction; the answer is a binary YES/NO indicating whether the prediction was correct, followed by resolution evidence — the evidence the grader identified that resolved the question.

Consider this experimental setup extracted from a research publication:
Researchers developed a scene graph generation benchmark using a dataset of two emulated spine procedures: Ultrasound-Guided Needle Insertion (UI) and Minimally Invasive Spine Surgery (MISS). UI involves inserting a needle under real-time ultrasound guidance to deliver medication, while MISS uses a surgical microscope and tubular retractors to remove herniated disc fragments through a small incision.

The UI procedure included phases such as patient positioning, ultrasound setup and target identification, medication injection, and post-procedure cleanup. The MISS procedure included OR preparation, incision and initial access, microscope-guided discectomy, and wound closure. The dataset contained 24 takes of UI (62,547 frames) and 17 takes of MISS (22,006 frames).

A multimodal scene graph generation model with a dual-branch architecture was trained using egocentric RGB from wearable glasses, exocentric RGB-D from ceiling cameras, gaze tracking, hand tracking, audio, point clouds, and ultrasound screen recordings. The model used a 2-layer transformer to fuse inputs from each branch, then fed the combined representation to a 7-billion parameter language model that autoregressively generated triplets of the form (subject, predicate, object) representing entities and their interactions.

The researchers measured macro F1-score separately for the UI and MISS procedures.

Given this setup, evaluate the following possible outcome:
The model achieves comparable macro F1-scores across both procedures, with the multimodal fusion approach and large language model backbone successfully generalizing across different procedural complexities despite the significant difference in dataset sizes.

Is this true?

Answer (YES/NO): NO